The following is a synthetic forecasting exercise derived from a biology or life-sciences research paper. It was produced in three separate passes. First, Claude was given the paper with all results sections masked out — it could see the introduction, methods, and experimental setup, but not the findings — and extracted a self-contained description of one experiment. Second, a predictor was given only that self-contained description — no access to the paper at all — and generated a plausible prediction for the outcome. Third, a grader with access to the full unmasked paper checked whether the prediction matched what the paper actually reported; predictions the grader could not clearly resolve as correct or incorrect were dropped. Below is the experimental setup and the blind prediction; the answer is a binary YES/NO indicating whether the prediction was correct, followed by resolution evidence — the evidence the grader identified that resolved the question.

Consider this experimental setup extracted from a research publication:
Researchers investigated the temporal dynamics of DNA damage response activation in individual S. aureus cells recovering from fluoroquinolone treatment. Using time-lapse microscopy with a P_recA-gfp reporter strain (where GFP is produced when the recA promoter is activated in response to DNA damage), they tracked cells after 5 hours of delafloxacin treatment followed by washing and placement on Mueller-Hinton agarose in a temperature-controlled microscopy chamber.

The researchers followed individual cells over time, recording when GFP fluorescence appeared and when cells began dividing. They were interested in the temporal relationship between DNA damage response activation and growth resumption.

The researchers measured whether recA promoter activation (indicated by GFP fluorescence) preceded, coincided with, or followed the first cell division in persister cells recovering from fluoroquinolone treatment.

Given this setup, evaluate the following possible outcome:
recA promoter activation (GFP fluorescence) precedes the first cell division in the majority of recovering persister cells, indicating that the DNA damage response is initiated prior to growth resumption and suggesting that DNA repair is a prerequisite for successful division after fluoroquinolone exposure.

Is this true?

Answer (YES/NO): YES